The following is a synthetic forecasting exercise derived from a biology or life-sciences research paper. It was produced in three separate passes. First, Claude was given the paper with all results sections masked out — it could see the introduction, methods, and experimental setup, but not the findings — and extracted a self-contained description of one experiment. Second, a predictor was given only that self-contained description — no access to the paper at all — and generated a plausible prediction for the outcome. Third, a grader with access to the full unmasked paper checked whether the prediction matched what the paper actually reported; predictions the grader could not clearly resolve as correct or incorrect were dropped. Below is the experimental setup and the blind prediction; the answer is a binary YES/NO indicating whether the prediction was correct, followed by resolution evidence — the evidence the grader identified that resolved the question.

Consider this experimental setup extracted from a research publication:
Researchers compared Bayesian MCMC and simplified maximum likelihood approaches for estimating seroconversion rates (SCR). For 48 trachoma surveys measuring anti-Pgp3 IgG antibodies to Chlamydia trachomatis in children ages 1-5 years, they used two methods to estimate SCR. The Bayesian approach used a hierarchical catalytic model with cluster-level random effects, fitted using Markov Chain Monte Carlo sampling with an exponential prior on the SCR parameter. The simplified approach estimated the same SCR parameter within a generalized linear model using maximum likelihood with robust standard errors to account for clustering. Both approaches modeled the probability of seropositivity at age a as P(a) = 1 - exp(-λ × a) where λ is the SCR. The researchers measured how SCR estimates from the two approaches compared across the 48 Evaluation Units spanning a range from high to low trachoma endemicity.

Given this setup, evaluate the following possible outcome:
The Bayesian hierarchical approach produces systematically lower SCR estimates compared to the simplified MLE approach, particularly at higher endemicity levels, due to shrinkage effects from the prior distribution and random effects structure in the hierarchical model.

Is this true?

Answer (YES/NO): NO